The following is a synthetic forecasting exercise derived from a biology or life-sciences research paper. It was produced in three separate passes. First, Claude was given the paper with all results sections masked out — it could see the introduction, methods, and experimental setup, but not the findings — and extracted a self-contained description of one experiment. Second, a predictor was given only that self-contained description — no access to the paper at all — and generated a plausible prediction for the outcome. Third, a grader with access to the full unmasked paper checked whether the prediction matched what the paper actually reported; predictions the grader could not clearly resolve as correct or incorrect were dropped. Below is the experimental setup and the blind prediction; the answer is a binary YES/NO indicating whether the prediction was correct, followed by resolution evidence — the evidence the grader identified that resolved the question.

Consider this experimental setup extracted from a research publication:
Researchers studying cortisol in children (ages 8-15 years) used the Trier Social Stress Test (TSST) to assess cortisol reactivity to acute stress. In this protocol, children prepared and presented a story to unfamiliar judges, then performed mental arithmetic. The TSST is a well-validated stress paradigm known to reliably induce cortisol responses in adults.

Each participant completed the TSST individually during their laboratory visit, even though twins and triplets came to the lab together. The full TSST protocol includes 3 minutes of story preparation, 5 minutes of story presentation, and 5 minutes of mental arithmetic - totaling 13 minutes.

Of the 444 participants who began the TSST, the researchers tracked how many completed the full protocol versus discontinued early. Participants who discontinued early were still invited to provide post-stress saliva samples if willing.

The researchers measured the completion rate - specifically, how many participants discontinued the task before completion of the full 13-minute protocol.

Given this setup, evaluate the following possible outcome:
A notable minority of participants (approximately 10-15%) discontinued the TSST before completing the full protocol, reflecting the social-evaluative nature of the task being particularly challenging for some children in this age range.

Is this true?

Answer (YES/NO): NO